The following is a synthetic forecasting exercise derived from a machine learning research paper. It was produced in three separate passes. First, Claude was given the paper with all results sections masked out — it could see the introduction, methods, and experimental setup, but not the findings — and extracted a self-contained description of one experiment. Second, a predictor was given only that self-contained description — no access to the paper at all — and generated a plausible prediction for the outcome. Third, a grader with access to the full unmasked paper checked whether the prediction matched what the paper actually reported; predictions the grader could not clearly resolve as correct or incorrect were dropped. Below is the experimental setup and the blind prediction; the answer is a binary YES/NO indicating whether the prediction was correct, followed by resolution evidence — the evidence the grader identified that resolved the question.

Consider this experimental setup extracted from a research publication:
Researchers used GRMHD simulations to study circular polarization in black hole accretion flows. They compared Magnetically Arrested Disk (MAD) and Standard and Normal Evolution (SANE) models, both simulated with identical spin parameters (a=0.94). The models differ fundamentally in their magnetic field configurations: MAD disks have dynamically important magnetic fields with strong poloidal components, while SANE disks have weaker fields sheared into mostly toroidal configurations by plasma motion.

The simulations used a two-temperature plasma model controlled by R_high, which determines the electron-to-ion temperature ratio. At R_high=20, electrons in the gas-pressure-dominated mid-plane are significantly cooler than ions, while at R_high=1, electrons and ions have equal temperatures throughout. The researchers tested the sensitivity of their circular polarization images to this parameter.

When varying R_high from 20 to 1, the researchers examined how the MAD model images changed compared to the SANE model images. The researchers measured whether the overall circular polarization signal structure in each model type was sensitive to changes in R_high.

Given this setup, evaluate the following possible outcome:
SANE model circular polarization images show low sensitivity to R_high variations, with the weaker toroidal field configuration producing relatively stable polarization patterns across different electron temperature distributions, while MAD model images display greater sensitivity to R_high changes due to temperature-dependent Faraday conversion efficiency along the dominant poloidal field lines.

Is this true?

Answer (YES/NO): NO